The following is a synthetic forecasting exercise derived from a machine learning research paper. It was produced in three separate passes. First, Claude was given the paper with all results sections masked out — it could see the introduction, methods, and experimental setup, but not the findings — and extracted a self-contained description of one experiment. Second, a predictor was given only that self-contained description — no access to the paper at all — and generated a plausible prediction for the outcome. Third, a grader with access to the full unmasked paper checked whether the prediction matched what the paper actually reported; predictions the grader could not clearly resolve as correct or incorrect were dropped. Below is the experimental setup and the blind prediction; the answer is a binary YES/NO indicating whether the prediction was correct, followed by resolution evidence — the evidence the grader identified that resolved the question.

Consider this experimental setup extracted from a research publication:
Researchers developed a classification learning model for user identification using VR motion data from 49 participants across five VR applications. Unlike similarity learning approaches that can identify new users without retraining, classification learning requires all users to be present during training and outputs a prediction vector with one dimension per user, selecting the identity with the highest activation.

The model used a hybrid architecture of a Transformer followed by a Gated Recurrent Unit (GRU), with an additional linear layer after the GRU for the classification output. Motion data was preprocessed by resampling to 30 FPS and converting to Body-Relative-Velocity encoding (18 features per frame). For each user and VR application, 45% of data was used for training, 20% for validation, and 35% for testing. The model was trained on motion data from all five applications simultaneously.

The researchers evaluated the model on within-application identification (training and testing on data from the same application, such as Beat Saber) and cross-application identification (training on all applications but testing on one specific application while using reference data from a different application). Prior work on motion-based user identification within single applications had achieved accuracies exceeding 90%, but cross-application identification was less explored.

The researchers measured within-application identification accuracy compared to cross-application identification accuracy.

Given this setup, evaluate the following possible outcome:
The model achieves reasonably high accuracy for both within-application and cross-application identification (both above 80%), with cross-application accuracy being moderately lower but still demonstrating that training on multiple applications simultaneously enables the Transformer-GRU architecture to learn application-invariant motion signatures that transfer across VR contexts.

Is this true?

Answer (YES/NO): NO